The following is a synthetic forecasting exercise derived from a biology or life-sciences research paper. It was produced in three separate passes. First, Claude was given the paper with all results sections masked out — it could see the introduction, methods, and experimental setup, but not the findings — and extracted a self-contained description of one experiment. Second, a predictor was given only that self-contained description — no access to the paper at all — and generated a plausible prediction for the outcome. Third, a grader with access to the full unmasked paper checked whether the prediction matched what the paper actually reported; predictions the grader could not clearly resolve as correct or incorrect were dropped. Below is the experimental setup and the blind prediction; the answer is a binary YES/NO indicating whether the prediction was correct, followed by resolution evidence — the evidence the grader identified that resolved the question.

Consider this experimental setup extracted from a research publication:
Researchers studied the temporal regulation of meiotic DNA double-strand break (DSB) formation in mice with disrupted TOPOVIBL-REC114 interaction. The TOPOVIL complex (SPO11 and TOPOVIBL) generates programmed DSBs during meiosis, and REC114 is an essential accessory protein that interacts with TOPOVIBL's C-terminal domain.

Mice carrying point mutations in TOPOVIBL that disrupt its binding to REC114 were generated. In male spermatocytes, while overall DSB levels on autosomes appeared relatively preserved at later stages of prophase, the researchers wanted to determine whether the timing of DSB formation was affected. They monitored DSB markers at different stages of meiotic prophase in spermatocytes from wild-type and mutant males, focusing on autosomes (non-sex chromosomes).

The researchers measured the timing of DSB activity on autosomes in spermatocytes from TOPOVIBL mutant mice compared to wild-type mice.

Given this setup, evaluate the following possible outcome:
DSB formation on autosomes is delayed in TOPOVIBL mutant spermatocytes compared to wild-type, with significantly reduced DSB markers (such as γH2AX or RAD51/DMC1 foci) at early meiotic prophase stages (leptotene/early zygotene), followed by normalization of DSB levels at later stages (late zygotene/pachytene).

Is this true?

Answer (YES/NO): YES